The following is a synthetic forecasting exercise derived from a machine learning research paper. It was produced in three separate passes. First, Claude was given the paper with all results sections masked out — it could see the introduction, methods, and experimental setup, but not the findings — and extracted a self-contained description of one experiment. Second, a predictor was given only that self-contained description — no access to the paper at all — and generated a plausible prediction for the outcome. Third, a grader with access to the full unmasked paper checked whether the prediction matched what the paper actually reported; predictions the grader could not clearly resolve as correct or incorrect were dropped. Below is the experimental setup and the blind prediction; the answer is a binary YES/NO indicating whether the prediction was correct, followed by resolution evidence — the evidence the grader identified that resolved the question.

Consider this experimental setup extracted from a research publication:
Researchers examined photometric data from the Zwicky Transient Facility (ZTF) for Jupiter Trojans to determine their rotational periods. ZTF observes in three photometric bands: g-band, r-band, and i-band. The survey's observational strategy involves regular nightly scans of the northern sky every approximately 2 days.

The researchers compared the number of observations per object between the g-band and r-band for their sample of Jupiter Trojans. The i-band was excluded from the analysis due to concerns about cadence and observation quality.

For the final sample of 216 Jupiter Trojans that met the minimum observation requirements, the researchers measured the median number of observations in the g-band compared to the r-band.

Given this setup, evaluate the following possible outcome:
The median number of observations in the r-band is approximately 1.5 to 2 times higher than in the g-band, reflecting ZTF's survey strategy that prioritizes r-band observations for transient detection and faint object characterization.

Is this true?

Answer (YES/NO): YES